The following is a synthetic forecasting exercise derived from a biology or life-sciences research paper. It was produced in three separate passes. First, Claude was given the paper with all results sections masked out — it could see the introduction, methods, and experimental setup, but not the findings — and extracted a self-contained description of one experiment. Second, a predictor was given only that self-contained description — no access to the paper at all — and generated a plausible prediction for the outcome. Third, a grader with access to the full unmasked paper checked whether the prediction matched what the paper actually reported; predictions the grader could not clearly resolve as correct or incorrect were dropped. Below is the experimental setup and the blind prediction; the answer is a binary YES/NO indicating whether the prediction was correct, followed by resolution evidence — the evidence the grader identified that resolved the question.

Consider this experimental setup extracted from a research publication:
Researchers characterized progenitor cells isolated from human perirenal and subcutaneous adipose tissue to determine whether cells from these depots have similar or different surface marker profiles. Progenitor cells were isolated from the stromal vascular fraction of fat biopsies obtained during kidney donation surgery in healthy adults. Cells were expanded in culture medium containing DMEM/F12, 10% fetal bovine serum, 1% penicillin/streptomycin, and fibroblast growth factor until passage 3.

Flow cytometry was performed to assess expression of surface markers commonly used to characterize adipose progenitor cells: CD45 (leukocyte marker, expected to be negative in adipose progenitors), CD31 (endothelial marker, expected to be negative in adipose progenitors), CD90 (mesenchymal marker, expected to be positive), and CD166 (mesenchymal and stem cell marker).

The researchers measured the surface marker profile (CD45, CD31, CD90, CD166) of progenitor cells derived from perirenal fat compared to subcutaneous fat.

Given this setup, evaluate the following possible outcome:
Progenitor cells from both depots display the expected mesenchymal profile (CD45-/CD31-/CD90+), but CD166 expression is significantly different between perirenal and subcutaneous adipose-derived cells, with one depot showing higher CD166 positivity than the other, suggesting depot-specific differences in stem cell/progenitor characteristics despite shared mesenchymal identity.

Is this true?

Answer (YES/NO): NO